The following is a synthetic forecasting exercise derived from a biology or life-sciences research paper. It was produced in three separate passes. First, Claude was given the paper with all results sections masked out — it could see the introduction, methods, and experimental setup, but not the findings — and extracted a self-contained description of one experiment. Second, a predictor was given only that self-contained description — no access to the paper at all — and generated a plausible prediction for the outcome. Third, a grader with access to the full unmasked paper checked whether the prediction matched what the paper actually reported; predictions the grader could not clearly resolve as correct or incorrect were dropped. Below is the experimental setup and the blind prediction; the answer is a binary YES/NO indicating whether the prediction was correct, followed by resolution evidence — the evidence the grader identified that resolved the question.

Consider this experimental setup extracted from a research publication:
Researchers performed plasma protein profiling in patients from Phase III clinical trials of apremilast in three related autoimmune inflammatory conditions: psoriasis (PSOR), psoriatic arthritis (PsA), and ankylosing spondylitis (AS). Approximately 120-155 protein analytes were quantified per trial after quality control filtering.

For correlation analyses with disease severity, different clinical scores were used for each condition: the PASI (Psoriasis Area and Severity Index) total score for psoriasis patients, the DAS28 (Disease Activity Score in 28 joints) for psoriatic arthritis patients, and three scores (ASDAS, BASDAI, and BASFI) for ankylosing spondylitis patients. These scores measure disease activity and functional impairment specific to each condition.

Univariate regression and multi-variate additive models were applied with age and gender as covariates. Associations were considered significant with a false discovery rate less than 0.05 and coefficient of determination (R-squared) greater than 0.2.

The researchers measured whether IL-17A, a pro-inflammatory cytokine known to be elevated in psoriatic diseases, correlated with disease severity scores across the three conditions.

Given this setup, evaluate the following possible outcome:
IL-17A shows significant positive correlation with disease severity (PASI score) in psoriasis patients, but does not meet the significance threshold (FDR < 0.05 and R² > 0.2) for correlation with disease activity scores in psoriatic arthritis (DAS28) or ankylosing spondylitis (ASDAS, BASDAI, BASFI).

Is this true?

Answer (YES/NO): YES